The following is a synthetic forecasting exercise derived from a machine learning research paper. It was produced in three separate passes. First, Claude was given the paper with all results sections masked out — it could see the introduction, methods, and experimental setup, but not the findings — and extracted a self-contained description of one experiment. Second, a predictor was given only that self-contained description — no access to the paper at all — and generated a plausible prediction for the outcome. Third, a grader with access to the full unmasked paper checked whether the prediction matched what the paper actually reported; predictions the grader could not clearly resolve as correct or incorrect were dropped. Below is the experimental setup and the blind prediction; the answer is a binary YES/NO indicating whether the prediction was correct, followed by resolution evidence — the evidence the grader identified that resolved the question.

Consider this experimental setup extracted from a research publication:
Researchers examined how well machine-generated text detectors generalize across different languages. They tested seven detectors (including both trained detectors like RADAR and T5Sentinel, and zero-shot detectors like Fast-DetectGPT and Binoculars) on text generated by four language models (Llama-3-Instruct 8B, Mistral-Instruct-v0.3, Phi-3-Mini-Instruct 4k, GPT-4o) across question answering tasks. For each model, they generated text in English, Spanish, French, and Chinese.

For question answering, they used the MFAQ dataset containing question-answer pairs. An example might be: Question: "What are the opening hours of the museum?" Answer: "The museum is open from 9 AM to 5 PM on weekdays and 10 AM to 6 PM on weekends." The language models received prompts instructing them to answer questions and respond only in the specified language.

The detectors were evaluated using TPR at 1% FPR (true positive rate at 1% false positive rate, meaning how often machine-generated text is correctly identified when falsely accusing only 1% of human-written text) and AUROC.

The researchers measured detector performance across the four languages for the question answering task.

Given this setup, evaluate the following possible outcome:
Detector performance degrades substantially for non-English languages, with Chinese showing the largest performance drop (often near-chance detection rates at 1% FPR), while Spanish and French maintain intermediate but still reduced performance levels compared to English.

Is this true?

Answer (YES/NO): NO